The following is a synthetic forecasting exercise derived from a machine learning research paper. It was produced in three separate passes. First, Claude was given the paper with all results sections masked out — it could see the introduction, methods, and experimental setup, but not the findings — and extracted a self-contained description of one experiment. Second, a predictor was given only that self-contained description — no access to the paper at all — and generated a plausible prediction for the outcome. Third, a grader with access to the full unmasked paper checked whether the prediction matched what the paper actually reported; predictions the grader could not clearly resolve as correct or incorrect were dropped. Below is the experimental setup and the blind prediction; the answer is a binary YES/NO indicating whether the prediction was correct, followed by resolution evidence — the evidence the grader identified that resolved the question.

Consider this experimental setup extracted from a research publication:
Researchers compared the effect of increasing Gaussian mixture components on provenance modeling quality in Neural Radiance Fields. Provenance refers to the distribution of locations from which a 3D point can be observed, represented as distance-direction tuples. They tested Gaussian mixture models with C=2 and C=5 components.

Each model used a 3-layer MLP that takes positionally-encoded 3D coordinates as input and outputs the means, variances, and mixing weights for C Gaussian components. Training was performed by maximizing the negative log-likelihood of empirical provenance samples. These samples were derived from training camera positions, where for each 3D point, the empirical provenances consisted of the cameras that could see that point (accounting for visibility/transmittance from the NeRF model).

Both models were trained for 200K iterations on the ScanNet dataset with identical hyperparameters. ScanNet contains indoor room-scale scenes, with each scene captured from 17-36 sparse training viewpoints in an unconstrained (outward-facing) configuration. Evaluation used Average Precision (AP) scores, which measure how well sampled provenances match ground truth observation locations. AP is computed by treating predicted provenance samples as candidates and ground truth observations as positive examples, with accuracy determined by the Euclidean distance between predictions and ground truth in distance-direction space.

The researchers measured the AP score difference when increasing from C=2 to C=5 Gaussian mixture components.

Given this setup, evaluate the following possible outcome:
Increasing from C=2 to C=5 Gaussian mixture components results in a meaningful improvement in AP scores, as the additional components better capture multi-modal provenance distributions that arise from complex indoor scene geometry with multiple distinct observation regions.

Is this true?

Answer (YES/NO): YES